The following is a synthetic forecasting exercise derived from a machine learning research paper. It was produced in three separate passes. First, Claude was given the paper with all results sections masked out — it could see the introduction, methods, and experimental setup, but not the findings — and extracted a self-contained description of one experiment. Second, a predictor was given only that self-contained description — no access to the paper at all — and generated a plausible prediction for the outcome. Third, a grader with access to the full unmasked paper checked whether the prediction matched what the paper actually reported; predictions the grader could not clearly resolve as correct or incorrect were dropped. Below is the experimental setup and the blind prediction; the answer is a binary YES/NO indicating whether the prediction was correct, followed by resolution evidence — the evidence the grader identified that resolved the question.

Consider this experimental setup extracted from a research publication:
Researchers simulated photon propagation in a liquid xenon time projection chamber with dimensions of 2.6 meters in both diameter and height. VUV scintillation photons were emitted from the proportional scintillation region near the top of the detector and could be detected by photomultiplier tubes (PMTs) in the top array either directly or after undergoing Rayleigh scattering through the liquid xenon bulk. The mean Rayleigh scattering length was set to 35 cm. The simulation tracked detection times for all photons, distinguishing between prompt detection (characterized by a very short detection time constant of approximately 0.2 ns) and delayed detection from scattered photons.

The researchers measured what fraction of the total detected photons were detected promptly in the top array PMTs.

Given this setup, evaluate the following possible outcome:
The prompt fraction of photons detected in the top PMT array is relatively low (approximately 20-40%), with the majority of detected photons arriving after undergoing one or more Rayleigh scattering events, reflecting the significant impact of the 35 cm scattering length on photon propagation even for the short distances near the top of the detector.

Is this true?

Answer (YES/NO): YES